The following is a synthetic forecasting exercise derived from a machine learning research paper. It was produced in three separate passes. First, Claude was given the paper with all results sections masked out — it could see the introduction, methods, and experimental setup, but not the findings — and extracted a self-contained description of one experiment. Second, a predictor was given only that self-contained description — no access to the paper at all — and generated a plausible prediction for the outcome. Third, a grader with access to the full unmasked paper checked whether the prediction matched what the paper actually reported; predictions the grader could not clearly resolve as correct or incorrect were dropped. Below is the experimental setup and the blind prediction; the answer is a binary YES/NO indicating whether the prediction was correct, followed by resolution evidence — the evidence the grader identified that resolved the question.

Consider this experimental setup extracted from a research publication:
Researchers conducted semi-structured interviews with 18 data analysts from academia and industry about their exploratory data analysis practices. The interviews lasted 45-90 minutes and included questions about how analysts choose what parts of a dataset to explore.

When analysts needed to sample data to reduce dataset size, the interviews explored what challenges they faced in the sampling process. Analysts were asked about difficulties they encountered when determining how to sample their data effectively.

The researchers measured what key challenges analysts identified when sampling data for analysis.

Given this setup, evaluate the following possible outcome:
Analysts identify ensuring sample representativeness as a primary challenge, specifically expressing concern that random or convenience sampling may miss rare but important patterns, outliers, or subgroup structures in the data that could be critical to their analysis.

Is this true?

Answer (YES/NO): NO